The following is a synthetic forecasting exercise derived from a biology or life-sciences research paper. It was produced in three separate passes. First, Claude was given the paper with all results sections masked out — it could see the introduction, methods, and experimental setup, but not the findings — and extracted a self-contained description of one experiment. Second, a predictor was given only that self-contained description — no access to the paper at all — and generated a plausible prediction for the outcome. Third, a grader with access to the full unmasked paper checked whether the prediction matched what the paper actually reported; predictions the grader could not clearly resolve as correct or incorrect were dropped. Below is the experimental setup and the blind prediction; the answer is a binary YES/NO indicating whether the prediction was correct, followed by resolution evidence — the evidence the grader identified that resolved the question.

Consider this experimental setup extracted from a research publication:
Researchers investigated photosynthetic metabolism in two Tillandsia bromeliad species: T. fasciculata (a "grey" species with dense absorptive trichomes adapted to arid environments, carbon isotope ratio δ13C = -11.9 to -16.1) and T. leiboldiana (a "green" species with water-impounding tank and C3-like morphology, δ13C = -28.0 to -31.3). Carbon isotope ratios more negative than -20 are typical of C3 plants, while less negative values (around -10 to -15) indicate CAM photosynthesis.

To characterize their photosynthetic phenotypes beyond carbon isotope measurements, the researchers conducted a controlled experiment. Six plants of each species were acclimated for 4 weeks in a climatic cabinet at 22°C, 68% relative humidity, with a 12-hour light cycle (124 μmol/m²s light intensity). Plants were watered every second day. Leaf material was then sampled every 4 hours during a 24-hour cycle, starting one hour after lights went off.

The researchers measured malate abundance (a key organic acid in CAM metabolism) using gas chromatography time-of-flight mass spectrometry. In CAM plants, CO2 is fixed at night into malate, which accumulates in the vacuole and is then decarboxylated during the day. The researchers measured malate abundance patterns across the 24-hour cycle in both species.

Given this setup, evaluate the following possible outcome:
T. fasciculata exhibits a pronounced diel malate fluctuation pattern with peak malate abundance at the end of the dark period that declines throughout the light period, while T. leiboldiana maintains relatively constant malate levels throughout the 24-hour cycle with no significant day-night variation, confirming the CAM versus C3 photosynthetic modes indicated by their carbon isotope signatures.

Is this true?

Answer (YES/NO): NO